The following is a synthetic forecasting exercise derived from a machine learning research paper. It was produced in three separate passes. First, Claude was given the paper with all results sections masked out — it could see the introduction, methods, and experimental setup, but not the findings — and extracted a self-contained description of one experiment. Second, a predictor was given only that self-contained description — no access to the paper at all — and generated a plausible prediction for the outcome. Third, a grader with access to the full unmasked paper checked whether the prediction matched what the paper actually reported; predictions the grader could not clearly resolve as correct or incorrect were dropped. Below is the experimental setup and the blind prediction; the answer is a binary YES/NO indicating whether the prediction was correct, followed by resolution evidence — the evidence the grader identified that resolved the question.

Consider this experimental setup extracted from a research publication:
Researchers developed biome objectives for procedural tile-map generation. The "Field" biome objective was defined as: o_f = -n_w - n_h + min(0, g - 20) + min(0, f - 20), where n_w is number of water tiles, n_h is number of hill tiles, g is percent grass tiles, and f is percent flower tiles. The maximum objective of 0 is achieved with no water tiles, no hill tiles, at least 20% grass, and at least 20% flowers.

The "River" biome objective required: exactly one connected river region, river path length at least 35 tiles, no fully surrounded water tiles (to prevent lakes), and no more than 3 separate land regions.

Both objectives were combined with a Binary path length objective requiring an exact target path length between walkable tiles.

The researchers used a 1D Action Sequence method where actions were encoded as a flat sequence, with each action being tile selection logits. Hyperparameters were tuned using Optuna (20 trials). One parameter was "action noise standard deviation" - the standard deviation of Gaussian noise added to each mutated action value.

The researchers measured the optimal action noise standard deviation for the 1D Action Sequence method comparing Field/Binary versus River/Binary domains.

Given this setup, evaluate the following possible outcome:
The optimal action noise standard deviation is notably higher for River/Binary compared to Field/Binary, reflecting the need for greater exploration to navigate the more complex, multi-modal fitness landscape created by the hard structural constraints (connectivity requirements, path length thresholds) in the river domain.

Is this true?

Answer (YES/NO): NO